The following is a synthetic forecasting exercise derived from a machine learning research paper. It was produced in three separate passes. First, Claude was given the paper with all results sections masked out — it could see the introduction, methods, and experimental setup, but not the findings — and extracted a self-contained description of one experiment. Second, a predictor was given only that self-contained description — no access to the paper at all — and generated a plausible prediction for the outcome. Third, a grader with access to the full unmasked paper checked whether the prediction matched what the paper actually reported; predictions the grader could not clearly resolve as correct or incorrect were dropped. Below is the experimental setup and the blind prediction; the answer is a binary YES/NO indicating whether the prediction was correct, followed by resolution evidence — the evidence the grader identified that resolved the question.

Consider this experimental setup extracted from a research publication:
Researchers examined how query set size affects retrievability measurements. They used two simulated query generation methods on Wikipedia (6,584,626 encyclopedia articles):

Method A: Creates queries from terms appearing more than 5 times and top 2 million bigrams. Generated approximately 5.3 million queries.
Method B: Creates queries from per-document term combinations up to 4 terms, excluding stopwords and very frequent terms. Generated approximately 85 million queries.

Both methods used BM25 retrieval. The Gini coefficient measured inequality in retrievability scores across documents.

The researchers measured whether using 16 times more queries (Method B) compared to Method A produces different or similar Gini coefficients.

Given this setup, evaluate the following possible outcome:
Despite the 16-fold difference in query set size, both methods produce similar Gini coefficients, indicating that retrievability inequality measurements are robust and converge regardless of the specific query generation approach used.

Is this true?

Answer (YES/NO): NO